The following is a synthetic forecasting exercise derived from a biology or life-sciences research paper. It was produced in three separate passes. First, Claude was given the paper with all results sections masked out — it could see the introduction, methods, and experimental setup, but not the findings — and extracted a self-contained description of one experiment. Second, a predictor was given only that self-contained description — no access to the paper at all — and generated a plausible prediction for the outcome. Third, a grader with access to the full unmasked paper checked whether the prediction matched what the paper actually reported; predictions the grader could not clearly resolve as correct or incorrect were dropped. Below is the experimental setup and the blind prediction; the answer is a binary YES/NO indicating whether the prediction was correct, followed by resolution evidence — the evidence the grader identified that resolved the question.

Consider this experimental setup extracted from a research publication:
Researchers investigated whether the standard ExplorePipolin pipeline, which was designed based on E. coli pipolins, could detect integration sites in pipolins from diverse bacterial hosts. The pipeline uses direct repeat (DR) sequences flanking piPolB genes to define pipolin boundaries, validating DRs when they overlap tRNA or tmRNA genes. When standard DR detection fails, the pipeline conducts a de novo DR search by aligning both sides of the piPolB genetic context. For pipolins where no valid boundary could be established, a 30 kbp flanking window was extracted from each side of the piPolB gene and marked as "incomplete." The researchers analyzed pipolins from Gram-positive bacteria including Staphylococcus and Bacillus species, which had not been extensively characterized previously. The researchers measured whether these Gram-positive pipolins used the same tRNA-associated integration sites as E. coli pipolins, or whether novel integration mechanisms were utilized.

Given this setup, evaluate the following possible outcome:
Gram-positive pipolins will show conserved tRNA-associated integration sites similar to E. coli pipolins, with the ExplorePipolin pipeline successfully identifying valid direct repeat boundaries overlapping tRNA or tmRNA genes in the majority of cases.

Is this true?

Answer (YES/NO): NO